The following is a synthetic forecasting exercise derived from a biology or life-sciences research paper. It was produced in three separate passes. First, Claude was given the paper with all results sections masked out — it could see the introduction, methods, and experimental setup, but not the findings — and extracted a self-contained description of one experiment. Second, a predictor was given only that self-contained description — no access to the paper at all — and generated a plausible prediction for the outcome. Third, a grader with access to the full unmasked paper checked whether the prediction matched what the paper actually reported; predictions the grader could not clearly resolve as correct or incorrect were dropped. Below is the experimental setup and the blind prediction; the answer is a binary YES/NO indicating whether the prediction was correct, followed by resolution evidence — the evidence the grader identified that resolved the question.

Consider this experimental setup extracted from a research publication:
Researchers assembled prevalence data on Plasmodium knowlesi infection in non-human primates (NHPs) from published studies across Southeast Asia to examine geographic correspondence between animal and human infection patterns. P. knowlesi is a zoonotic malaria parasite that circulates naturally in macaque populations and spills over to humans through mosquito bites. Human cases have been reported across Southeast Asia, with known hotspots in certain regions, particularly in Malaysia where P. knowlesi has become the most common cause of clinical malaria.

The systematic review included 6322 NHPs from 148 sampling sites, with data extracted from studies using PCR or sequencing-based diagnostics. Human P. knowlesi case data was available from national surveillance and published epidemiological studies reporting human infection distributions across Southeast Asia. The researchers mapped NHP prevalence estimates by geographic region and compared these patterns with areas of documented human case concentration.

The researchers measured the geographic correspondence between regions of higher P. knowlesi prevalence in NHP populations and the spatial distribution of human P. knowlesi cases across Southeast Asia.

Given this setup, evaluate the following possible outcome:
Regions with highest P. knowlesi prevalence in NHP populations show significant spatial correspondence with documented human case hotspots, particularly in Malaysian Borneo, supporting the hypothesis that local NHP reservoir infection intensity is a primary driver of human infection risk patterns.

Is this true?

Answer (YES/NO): YES